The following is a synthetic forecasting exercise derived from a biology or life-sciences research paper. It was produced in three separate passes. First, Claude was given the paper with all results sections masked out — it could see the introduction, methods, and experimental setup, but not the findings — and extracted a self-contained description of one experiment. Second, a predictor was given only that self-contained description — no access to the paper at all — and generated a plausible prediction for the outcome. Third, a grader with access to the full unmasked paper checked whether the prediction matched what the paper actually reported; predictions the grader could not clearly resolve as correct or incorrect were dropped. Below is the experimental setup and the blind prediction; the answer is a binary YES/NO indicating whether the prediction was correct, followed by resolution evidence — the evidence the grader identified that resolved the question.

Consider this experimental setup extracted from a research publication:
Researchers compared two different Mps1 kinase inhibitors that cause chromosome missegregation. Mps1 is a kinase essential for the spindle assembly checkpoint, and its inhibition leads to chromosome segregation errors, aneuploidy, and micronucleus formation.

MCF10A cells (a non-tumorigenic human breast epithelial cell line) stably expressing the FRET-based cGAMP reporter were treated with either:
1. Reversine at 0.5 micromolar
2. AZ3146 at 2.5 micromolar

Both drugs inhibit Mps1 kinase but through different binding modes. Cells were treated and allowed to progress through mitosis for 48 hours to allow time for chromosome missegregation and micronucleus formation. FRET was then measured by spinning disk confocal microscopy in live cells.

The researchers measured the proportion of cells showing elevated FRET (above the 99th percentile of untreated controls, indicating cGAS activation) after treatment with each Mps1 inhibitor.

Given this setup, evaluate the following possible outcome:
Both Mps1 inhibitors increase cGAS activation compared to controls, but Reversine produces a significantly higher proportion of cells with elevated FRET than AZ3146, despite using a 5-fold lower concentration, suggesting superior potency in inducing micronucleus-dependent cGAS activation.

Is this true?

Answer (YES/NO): NO